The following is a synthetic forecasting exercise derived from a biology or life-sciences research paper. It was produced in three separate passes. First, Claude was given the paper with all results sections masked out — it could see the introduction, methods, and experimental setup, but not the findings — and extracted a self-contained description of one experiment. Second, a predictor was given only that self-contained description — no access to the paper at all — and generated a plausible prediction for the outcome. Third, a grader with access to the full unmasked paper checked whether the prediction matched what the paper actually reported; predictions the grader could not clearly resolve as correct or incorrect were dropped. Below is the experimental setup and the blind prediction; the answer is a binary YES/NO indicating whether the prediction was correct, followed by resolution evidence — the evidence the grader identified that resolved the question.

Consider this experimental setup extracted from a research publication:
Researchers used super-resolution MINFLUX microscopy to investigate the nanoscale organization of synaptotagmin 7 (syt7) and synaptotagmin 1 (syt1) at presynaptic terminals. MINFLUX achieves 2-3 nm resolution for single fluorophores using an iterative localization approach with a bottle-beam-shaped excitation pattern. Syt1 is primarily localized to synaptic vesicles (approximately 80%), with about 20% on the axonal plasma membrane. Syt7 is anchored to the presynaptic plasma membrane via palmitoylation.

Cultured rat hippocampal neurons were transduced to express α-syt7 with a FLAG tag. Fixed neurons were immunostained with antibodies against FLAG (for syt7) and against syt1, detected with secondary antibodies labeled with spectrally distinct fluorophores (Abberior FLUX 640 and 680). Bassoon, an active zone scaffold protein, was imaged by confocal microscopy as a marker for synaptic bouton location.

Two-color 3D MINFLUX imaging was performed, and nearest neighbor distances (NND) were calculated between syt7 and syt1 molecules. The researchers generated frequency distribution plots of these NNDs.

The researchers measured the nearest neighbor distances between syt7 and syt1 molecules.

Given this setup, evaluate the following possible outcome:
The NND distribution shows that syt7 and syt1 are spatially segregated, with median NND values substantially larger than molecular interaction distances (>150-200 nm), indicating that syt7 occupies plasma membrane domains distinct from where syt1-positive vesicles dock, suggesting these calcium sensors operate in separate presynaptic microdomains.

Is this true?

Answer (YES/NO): NO